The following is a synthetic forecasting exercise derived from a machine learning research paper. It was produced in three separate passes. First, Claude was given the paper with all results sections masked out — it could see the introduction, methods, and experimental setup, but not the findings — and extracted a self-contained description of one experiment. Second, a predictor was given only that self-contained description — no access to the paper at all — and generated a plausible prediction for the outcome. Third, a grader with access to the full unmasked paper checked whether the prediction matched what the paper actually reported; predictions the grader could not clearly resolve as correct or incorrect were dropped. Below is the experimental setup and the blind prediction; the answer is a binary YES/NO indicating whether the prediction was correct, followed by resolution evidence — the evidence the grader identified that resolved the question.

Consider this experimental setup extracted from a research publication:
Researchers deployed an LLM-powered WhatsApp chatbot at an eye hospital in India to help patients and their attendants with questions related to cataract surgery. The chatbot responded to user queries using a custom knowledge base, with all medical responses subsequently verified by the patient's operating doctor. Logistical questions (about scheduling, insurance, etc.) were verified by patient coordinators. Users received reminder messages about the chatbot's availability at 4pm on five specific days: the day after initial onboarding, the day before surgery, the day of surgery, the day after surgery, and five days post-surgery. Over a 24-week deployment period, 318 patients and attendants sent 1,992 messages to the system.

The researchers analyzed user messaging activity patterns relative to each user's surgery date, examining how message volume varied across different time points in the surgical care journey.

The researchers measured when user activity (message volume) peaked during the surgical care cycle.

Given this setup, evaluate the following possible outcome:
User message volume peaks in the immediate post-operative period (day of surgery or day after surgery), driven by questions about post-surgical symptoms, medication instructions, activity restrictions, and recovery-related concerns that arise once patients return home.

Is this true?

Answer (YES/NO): NO